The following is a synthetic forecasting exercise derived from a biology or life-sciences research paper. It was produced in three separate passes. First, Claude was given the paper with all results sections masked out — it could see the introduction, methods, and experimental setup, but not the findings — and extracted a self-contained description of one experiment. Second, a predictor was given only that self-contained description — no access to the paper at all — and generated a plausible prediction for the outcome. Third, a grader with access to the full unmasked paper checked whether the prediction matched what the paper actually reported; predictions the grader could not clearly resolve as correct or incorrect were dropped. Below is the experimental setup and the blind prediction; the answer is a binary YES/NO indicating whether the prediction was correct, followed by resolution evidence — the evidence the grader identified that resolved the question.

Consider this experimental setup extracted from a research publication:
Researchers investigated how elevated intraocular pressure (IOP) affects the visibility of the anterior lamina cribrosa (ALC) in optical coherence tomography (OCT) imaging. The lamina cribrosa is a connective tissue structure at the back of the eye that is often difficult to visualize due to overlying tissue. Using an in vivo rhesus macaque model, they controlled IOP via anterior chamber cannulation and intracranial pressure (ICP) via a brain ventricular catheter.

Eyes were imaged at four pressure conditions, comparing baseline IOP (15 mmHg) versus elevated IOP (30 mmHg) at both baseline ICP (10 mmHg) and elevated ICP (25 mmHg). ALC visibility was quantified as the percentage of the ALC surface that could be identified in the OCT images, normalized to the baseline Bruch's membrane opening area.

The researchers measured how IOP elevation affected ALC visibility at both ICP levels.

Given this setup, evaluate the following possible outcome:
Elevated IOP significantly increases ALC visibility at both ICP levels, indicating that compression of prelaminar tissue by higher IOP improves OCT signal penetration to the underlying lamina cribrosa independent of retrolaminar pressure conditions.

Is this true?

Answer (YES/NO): YES